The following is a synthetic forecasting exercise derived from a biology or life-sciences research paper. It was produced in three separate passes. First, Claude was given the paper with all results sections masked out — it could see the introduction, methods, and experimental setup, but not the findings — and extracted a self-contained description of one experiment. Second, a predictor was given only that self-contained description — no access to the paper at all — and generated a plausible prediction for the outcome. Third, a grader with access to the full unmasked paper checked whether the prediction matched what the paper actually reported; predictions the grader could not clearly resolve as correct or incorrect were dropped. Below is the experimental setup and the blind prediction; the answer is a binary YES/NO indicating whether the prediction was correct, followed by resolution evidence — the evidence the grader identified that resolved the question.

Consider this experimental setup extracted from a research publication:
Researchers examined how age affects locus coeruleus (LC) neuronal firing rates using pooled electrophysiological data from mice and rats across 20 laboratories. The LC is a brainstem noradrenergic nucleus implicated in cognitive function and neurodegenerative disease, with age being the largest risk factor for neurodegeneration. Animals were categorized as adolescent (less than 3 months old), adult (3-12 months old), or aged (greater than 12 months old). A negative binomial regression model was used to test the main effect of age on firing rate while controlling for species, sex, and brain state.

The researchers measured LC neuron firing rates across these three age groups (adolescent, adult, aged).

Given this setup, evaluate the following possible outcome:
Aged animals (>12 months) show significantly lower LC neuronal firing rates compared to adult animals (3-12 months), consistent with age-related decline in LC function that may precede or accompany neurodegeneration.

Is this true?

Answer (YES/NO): NO